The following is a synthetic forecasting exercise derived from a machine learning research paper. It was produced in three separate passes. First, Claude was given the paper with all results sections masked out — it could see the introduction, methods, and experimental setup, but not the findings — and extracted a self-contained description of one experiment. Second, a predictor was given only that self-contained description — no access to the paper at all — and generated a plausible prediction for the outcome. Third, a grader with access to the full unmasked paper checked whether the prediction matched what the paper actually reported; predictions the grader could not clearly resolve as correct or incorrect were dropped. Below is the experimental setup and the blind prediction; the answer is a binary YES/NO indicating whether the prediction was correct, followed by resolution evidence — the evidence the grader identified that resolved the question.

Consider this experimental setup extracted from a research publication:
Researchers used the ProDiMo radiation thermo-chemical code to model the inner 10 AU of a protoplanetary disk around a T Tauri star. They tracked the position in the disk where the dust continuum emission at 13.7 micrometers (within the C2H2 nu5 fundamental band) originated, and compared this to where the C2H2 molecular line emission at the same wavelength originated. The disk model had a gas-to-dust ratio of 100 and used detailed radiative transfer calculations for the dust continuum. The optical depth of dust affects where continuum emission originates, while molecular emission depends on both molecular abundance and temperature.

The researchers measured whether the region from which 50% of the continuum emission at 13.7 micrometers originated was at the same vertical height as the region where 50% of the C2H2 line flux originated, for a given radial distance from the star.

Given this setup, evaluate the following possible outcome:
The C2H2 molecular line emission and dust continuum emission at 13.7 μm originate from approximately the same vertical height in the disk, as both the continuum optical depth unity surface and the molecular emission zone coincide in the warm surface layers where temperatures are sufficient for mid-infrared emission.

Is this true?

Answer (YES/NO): NO